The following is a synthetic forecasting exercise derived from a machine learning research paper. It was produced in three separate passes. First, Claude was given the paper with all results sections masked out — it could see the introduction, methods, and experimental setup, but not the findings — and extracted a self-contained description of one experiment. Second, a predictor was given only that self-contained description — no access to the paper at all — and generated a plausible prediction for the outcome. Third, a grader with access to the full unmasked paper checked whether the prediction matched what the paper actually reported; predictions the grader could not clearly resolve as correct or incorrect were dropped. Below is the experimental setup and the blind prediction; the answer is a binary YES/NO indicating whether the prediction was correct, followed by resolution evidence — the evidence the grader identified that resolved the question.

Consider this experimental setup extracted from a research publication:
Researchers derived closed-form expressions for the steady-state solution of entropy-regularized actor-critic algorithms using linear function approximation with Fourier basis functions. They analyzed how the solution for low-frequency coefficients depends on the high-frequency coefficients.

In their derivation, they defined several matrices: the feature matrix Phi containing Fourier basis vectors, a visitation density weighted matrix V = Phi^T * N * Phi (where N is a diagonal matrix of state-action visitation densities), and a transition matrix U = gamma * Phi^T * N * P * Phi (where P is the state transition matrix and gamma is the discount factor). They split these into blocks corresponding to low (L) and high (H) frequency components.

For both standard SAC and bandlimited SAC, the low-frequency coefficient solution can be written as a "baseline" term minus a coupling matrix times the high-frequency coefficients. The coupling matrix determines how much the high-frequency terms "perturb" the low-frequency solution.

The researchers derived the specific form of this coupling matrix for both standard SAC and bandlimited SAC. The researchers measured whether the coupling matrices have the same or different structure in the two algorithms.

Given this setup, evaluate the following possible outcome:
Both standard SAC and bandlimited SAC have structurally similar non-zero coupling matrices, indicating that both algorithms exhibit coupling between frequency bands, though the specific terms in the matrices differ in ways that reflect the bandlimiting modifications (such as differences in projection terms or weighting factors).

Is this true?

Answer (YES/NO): NO